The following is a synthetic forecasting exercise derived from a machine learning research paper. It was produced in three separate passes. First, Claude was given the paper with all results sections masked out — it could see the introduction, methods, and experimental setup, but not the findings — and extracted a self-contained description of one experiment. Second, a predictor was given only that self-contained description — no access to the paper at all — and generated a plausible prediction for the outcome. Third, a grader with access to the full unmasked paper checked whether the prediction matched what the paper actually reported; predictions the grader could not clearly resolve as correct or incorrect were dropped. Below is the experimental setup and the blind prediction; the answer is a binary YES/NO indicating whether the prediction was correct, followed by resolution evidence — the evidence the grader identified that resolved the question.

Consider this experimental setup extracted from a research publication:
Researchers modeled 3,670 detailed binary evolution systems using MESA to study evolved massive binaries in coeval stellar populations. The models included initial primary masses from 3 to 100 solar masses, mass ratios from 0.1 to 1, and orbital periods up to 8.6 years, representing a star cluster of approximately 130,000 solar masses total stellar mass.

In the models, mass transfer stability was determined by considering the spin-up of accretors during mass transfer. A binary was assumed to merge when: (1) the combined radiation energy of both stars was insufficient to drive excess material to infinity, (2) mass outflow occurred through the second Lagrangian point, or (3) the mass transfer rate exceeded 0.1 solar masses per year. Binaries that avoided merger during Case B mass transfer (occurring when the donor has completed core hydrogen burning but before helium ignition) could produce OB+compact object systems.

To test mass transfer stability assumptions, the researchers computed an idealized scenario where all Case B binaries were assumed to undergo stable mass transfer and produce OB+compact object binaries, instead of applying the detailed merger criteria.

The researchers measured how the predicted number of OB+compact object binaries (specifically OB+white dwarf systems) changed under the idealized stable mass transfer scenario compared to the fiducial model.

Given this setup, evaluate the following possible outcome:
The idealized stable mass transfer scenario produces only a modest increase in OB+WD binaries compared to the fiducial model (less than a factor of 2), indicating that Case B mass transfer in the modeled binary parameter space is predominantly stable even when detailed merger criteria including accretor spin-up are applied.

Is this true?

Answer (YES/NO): NO